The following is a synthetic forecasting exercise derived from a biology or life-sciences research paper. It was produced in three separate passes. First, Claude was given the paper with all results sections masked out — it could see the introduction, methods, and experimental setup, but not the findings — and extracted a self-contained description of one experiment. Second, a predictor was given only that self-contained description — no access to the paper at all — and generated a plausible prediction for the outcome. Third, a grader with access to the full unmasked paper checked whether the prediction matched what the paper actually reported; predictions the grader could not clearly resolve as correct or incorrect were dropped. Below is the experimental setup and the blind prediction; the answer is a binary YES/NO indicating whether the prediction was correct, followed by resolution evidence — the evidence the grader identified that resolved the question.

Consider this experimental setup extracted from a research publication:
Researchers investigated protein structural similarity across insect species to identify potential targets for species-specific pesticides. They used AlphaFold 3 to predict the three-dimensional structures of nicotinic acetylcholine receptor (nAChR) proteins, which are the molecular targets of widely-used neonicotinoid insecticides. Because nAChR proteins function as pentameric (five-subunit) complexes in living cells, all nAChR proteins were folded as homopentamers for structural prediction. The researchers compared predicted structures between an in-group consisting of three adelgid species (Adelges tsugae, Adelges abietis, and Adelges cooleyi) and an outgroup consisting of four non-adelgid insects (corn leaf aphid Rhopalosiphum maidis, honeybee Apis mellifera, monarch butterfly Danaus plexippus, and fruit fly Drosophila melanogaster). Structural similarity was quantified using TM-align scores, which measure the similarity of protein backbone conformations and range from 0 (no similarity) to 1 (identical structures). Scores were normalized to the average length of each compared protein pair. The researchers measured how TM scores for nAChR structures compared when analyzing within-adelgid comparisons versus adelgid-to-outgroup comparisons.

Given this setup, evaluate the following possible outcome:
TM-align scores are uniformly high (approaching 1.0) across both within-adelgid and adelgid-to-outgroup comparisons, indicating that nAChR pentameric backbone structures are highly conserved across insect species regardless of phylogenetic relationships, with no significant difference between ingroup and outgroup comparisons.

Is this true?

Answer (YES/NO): NO